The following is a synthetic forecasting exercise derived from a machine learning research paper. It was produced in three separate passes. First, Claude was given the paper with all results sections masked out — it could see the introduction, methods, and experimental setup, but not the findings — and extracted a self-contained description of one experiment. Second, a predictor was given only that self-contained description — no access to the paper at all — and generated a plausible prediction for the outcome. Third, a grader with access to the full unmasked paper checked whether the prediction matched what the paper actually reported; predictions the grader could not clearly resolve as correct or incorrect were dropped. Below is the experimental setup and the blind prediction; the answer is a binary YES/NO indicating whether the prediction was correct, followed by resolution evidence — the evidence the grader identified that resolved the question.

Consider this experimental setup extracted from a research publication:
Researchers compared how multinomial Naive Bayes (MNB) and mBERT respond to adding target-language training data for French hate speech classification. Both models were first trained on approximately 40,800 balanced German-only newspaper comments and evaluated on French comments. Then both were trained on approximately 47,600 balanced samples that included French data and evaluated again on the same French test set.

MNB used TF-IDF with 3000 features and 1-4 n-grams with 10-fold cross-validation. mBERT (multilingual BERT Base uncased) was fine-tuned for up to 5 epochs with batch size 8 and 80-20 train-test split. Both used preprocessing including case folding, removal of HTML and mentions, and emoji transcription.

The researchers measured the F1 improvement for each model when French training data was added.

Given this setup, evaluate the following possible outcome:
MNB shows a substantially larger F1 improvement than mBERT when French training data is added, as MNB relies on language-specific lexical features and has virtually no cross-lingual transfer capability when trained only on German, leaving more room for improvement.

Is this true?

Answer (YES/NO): NO